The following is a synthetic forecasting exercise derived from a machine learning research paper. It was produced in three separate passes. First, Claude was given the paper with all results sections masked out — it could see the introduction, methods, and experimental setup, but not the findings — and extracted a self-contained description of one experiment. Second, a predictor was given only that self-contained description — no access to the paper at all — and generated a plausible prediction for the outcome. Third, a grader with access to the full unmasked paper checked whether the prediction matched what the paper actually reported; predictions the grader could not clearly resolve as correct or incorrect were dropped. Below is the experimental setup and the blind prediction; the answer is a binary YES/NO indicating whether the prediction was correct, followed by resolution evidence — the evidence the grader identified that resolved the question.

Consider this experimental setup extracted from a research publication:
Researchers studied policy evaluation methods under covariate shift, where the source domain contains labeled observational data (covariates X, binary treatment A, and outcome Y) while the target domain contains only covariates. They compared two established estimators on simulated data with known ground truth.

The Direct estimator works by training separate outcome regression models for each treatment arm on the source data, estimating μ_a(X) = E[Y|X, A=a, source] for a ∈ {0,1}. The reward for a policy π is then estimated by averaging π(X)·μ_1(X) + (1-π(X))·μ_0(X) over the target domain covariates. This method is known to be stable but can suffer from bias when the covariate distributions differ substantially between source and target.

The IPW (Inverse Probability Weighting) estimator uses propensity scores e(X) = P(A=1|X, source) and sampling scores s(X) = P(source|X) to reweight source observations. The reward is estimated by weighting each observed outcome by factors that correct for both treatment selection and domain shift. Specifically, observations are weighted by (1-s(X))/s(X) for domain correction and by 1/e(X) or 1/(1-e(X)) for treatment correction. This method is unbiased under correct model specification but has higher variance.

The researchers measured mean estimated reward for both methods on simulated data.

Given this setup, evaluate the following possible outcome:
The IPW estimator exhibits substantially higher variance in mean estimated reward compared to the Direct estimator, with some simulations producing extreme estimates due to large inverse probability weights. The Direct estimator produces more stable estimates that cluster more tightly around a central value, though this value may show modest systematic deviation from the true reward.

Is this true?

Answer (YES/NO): NO